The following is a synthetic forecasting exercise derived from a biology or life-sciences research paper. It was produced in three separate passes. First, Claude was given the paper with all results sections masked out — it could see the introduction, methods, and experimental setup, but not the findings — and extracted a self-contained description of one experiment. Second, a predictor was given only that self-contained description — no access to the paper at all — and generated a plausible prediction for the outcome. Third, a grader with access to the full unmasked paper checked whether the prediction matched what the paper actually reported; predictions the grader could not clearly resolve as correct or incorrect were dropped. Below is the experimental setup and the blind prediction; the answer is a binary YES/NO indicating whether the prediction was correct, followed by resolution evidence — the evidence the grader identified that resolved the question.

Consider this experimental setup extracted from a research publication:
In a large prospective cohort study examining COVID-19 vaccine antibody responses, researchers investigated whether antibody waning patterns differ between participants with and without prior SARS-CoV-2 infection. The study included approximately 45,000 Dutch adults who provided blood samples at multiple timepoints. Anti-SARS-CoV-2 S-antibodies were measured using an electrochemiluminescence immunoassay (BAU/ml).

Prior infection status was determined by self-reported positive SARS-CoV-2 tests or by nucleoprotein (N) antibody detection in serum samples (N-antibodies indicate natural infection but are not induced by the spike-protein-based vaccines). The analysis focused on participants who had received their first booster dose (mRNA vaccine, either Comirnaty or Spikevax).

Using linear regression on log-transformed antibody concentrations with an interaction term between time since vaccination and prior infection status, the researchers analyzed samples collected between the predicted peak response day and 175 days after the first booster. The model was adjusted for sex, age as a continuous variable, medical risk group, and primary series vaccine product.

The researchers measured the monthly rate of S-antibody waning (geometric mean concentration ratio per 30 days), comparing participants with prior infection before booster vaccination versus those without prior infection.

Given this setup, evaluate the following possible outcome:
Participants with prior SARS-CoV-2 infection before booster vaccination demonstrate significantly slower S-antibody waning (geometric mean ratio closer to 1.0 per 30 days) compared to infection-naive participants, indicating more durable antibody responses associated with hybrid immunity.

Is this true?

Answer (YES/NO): NO